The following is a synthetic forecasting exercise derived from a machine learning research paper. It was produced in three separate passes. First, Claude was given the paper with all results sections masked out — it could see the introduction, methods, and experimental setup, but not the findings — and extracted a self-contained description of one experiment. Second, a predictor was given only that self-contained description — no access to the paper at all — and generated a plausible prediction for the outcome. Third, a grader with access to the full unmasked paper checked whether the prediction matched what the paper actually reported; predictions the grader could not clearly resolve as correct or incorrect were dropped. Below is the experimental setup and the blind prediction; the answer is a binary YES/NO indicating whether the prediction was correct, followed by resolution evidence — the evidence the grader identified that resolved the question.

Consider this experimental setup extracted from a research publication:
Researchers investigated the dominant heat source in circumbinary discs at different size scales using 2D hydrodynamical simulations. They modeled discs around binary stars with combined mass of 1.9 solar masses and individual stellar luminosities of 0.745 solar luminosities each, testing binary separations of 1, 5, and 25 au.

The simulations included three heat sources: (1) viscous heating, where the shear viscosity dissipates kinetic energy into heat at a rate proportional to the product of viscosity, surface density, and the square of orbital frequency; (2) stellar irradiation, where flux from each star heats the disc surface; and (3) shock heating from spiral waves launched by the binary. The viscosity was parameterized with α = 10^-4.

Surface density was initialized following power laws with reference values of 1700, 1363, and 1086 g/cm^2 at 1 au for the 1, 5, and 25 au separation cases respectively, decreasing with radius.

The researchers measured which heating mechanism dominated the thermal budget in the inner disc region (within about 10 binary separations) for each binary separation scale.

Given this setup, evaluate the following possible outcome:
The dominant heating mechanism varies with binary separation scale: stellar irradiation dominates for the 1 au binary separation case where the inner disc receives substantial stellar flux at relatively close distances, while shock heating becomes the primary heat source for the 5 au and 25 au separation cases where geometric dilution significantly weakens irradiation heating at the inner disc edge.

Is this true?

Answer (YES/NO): NO